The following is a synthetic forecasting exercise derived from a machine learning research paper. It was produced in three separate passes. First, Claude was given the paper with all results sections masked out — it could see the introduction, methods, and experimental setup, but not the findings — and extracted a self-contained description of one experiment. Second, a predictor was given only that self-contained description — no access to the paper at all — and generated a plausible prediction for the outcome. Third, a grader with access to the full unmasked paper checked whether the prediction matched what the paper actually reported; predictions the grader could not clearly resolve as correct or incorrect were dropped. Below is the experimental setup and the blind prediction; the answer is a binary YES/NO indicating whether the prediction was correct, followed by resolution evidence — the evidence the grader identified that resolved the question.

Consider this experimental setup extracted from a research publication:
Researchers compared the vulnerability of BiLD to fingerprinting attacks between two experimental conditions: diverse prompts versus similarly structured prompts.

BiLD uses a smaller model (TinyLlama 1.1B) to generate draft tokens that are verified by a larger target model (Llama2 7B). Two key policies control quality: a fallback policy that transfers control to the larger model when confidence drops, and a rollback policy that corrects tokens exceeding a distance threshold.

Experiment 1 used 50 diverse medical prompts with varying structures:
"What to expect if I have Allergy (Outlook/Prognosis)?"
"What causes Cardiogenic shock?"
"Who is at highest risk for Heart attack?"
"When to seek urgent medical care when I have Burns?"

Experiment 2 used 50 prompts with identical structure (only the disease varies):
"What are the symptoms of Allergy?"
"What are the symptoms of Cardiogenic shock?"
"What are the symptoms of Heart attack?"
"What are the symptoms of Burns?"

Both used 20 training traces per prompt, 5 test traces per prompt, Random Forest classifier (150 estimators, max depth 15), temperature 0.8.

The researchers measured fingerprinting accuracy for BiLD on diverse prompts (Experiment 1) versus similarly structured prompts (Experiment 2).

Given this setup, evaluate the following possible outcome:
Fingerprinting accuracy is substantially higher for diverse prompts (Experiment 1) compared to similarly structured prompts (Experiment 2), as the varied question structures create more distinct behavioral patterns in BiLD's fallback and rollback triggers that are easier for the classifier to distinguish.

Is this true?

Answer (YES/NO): NO